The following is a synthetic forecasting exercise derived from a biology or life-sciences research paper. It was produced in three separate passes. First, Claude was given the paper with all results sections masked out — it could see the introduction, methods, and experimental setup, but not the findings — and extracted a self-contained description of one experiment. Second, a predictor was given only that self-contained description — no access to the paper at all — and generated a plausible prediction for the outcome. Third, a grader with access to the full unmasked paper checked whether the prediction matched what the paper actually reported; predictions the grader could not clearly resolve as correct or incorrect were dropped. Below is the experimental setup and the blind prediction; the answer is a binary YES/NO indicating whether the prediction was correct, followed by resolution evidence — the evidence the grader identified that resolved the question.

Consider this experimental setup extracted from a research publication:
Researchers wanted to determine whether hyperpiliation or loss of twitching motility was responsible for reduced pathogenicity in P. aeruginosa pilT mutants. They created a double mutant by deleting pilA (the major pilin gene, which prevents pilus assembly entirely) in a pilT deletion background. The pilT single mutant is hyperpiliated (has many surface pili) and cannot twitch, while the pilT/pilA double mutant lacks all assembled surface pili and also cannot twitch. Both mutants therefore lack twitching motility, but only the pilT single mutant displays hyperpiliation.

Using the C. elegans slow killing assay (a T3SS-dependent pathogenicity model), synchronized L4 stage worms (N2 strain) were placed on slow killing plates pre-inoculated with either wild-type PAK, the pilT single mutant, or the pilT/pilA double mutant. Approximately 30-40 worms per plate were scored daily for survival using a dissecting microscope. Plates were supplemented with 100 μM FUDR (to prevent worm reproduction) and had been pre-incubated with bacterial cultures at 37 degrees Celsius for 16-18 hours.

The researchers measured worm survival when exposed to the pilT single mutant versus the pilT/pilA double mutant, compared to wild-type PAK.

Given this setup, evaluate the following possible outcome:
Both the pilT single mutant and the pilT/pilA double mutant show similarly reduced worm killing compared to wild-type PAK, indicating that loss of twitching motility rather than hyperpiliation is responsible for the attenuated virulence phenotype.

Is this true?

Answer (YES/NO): NO